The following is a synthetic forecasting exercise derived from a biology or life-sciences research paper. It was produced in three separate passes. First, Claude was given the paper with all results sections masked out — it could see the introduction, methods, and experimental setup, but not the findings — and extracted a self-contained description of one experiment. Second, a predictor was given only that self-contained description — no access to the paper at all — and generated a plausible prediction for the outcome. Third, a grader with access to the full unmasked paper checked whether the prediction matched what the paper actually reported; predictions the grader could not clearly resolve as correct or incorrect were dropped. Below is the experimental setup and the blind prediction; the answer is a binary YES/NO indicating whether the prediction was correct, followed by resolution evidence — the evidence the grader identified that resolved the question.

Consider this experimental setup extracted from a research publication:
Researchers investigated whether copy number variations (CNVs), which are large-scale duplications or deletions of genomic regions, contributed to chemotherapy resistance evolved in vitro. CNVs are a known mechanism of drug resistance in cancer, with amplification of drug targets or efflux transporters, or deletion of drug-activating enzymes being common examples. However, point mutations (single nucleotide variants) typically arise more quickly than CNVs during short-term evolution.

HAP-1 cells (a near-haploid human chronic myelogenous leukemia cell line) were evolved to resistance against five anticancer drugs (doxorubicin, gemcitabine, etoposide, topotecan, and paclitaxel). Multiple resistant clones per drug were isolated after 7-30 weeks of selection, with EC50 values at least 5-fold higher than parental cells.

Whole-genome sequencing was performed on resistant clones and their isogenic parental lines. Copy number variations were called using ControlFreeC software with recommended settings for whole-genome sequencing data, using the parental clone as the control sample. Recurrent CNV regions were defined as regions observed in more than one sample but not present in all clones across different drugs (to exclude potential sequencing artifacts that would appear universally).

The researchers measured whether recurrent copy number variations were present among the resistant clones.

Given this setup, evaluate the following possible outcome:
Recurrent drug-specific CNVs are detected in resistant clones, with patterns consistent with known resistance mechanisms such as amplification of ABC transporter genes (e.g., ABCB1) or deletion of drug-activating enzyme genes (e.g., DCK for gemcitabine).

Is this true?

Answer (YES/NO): NO